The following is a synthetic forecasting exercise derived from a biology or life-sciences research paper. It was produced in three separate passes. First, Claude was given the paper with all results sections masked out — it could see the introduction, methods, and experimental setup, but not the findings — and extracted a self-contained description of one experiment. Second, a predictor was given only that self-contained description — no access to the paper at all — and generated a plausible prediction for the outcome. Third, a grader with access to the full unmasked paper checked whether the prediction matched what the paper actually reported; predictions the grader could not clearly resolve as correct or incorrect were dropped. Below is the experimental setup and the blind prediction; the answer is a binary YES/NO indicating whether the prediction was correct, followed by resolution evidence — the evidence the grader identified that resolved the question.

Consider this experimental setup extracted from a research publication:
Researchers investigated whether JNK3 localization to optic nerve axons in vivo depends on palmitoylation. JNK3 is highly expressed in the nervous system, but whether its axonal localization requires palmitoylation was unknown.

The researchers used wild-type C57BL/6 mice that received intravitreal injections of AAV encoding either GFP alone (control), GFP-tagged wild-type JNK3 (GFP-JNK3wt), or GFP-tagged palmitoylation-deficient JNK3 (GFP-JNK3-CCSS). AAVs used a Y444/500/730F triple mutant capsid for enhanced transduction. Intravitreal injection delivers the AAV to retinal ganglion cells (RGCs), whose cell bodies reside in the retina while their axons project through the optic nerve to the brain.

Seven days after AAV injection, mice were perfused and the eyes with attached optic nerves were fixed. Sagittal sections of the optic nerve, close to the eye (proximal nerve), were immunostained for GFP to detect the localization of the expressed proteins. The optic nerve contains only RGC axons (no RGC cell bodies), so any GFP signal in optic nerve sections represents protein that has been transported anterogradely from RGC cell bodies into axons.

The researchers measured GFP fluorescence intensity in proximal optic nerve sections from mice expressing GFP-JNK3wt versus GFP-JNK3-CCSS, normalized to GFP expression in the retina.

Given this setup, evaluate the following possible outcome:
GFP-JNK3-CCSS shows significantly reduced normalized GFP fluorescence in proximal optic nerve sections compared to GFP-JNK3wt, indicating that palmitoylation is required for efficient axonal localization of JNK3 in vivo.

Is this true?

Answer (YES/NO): YES